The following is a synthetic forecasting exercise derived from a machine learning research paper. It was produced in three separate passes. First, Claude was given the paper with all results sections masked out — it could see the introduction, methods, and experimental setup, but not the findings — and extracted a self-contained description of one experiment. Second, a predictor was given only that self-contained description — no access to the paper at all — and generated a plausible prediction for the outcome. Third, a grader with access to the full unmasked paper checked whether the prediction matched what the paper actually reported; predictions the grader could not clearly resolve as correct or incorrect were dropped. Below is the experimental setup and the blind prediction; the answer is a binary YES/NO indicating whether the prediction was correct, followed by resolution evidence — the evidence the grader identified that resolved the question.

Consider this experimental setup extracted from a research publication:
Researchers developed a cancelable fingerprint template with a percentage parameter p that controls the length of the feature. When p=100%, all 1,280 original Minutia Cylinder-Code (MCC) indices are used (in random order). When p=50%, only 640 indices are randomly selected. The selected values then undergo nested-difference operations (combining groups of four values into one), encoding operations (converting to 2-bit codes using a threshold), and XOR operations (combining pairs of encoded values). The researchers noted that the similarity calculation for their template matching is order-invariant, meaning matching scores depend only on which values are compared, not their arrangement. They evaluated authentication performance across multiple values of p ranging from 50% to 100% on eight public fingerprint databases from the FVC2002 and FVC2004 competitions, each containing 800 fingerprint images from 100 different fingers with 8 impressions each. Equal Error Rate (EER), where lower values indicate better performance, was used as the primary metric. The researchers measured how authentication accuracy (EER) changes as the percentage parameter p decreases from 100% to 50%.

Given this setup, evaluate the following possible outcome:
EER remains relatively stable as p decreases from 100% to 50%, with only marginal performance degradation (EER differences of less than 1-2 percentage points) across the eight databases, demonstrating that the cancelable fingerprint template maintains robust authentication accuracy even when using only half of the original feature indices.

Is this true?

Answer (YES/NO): YES